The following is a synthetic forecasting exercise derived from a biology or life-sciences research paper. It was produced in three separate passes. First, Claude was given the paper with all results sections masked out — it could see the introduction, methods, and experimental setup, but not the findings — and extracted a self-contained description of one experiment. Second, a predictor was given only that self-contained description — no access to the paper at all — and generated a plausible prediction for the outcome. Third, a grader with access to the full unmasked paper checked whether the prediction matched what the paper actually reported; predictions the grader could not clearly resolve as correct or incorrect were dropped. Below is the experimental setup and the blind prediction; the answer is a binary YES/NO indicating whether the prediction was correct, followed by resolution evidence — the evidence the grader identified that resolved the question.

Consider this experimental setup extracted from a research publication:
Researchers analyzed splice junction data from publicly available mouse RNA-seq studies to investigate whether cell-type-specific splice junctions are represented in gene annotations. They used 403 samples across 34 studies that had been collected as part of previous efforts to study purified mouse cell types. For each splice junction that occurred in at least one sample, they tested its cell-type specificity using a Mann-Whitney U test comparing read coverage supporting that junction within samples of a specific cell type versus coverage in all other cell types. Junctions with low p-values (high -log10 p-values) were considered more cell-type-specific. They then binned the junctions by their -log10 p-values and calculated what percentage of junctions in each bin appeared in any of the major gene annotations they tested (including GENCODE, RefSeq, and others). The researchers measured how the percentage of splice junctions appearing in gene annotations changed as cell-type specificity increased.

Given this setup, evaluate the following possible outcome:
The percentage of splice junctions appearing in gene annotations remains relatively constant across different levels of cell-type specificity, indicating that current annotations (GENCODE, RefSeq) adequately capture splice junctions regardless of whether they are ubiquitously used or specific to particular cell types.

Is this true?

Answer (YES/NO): NO